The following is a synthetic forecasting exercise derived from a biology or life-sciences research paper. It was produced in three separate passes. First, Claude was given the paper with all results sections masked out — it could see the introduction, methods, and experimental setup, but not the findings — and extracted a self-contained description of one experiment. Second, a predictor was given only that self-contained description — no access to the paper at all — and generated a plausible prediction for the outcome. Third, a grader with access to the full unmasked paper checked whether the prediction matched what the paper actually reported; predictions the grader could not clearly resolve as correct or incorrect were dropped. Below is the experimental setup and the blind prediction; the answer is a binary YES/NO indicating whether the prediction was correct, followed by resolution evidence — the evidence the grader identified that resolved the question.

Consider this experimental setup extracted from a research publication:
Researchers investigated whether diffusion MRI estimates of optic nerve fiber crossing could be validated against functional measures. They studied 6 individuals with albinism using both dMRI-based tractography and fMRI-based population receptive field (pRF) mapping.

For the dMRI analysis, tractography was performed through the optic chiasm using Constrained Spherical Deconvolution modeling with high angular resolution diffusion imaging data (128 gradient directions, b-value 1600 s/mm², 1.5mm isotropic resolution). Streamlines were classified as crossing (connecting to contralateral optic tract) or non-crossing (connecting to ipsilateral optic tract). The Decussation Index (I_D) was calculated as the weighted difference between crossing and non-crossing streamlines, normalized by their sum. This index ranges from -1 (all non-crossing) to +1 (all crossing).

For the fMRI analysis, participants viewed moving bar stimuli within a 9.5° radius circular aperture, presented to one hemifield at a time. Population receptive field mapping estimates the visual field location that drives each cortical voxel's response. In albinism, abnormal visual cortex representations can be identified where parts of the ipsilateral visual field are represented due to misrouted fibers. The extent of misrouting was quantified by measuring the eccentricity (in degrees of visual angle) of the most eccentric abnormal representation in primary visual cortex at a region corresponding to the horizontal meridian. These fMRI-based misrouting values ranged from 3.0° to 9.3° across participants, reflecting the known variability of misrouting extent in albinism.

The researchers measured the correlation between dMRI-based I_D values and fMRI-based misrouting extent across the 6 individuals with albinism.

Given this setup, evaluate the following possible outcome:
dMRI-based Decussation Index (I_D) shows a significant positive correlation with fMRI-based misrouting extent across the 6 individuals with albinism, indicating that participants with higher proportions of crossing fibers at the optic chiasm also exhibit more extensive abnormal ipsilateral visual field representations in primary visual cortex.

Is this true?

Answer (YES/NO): YES